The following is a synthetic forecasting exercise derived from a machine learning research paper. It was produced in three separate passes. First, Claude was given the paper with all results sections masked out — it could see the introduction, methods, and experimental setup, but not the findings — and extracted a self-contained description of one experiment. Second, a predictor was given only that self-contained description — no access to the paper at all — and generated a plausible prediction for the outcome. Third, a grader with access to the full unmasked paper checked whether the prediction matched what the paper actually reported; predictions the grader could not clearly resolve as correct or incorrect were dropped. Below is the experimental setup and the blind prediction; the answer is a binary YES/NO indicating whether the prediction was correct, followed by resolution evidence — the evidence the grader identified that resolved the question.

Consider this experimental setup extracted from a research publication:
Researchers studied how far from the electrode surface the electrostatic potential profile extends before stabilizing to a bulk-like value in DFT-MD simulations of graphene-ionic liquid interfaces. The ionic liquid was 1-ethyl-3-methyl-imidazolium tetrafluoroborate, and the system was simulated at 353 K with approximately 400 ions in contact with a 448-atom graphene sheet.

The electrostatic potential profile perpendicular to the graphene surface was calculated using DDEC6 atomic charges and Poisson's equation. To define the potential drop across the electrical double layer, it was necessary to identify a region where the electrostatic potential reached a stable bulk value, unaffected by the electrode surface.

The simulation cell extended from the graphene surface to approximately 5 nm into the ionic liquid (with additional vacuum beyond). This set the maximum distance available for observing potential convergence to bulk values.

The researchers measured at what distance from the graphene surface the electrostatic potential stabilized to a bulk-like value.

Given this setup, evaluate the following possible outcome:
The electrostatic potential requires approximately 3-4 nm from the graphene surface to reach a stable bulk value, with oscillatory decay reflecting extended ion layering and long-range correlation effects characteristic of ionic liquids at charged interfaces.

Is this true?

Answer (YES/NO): NO